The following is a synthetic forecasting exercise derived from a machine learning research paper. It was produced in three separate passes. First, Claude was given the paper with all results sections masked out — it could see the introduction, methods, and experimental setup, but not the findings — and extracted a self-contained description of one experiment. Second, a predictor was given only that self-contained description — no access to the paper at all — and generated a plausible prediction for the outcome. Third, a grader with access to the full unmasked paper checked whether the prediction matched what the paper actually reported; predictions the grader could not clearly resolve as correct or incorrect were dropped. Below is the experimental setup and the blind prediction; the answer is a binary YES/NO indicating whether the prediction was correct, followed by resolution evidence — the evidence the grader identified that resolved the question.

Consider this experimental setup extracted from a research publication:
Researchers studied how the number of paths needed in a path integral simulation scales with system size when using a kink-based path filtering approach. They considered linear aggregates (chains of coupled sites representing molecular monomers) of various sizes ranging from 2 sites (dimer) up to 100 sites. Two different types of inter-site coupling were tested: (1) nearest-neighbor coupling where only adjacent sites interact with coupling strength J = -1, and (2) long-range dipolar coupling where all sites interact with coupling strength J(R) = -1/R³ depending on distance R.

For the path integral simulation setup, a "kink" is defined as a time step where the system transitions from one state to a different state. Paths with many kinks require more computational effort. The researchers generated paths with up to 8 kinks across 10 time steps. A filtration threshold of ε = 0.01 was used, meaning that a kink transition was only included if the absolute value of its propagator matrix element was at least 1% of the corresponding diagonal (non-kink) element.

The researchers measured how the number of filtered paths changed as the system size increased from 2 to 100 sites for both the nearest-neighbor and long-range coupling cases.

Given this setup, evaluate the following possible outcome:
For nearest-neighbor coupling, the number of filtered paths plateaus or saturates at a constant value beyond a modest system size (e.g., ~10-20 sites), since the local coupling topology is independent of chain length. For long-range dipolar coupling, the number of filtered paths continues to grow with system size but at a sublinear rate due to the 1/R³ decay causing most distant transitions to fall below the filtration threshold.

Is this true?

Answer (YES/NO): NO